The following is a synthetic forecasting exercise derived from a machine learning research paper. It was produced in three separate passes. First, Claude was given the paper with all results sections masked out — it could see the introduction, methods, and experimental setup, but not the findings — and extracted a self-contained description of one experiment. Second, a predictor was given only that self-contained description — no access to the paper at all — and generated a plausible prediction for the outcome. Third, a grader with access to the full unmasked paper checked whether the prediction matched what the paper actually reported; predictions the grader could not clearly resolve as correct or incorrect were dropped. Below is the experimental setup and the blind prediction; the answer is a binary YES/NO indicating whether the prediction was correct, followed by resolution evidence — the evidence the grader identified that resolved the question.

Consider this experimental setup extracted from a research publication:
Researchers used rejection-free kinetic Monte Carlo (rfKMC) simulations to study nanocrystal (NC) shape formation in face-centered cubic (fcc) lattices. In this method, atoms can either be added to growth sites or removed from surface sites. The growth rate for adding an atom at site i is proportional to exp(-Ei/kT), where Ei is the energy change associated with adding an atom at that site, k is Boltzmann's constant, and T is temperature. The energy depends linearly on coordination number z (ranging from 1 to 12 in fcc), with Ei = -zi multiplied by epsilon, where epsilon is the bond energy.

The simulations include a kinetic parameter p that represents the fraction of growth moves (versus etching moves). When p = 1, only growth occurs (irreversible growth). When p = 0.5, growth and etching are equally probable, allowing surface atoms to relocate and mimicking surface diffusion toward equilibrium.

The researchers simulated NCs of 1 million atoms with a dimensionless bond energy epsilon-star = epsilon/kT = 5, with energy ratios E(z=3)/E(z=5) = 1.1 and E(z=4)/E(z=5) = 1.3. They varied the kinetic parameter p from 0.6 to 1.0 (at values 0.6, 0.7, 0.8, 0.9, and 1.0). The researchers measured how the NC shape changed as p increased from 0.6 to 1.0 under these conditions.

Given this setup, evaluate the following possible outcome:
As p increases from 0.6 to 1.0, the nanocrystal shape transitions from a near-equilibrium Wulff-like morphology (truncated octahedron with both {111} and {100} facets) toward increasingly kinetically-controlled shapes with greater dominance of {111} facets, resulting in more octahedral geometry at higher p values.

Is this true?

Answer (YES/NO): NO